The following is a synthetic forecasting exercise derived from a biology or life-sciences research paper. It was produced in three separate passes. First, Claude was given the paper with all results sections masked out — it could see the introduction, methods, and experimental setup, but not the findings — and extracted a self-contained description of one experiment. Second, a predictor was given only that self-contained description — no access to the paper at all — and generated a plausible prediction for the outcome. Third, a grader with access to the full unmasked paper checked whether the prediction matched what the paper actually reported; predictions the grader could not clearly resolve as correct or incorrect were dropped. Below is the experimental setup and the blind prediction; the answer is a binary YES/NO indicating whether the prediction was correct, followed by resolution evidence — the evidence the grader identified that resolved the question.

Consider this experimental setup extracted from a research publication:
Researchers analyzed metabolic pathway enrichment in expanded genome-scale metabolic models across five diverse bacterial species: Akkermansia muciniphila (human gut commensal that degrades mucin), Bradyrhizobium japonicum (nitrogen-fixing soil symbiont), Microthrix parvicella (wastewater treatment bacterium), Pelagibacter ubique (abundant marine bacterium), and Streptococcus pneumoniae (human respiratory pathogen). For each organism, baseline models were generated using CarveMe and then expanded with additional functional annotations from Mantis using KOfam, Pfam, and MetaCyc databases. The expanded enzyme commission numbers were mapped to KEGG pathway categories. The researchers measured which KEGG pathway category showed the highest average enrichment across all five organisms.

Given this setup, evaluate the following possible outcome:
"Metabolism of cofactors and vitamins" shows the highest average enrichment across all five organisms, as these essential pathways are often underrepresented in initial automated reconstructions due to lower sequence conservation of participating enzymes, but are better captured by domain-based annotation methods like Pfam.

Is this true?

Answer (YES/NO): YES